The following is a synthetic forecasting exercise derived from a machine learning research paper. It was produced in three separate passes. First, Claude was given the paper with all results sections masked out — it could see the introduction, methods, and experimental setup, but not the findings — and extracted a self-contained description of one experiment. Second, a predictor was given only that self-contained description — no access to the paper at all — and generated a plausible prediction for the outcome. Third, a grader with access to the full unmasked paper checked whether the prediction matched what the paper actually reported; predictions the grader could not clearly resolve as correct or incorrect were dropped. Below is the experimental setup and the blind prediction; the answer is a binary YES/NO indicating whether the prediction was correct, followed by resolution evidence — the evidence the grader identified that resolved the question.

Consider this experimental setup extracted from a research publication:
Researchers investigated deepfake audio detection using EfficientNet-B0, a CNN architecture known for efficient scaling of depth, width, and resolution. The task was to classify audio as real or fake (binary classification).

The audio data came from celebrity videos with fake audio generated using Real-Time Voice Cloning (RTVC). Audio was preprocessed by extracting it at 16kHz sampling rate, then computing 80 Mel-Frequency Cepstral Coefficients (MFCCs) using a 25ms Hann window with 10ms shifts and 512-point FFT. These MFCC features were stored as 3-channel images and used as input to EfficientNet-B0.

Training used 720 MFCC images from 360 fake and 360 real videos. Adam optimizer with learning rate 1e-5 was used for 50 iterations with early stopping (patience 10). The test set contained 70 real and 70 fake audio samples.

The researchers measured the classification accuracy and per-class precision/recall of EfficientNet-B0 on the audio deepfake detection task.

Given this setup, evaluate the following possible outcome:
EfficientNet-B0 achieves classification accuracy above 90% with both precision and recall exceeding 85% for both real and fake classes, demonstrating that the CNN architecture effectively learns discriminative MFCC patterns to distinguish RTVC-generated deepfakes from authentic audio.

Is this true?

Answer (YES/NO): NO